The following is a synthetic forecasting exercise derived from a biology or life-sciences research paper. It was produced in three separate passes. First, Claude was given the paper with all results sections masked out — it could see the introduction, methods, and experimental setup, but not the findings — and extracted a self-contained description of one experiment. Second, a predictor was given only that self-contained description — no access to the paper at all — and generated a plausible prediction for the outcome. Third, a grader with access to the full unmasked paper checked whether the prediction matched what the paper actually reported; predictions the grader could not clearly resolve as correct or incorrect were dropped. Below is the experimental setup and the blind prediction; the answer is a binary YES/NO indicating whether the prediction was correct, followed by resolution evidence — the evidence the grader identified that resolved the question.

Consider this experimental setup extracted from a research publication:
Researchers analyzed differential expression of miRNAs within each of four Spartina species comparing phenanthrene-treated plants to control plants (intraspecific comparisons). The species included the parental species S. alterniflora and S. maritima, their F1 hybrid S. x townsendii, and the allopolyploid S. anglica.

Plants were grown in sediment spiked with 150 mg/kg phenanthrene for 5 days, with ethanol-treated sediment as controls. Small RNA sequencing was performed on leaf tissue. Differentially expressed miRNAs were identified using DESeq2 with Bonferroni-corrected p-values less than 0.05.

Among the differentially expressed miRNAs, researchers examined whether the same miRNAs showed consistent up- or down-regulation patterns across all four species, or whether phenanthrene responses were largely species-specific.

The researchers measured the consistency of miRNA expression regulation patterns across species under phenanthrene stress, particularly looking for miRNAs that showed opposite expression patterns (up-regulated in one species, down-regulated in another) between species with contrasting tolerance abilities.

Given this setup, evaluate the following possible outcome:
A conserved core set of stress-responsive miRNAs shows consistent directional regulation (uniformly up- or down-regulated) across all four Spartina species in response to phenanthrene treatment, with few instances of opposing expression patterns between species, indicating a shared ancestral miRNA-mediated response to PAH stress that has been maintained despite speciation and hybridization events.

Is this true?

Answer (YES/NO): NO